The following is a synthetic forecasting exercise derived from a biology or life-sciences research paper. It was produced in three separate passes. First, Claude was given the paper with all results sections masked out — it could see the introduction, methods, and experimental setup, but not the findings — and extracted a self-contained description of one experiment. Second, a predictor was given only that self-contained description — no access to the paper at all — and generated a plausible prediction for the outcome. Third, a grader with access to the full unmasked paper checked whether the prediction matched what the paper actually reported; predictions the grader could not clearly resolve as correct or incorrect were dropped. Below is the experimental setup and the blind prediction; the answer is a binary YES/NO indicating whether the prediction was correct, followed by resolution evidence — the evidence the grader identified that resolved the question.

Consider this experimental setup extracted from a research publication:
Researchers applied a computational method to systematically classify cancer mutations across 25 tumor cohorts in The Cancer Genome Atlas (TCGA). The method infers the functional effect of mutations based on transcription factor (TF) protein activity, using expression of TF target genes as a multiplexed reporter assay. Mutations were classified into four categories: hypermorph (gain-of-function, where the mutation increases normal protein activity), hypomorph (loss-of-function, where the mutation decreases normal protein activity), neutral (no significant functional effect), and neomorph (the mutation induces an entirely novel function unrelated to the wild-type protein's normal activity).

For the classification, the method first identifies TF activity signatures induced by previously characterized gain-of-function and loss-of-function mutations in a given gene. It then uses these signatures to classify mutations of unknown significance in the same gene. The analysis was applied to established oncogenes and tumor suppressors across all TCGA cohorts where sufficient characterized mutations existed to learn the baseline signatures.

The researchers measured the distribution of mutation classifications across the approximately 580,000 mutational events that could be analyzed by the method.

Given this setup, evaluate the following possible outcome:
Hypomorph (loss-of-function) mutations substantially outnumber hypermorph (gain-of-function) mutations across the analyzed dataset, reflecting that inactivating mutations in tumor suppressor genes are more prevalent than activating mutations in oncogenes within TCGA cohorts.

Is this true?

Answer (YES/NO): NO